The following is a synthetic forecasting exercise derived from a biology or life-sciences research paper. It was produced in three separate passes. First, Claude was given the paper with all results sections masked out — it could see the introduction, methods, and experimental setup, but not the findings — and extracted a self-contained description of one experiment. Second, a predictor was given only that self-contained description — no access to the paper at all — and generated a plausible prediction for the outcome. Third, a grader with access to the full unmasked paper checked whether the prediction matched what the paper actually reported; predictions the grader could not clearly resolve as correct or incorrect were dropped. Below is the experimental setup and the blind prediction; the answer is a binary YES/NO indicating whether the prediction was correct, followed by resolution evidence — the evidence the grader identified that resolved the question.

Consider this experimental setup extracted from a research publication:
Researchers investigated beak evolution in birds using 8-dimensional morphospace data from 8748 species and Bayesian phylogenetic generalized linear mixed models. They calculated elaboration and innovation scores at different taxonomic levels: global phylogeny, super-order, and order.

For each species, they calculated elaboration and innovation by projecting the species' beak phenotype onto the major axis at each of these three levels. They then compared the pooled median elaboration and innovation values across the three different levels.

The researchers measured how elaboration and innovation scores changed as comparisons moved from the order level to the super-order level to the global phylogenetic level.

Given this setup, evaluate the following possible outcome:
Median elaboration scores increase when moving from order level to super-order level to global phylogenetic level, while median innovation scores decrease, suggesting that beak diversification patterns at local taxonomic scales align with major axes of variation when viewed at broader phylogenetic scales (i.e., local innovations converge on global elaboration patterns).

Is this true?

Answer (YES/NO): NO